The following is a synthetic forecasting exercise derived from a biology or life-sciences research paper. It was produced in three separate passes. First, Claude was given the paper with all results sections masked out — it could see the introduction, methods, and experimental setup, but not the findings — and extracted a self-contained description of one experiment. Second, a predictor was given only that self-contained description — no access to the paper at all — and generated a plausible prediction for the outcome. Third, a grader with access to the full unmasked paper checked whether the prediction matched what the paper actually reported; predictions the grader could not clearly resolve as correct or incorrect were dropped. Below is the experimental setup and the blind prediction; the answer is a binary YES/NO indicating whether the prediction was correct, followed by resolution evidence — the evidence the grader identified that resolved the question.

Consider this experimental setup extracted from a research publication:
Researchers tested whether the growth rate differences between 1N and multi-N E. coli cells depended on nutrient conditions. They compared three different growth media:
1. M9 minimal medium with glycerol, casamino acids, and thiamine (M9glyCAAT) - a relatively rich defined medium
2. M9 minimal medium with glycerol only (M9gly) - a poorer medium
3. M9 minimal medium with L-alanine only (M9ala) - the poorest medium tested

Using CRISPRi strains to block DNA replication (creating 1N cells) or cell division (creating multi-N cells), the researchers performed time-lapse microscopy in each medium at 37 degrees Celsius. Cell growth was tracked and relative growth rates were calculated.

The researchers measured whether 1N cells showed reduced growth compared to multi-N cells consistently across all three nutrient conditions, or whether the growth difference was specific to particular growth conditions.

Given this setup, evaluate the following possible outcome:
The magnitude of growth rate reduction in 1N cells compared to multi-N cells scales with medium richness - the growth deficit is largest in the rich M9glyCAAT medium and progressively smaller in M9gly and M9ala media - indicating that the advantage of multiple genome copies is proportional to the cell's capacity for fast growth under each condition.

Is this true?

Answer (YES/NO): YES